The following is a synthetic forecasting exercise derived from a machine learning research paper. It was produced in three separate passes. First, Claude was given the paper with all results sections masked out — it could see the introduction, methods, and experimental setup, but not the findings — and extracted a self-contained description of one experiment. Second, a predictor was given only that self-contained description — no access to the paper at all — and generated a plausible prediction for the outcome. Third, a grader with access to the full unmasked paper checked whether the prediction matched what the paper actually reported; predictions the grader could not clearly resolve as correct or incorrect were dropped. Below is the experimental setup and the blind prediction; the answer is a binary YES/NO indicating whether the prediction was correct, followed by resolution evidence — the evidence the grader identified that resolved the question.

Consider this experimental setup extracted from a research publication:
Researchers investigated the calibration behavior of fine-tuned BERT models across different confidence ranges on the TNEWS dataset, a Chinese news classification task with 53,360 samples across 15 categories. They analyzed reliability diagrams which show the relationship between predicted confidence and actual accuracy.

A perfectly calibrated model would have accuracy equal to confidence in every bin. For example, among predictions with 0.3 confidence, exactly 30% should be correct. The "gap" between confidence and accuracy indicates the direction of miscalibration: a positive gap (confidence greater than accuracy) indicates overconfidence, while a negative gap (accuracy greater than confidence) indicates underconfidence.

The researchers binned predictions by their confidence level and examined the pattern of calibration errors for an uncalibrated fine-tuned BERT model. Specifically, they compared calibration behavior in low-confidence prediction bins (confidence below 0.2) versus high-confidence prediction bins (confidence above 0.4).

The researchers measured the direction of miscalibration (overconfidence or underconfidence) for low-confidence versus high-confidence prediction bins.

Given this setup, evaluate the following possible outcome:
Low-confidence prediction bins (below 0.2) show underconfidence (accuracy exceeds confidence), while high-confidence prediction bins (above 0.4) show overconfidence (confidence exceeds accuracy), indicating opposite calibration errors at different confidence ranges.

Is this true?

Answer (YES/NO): YES